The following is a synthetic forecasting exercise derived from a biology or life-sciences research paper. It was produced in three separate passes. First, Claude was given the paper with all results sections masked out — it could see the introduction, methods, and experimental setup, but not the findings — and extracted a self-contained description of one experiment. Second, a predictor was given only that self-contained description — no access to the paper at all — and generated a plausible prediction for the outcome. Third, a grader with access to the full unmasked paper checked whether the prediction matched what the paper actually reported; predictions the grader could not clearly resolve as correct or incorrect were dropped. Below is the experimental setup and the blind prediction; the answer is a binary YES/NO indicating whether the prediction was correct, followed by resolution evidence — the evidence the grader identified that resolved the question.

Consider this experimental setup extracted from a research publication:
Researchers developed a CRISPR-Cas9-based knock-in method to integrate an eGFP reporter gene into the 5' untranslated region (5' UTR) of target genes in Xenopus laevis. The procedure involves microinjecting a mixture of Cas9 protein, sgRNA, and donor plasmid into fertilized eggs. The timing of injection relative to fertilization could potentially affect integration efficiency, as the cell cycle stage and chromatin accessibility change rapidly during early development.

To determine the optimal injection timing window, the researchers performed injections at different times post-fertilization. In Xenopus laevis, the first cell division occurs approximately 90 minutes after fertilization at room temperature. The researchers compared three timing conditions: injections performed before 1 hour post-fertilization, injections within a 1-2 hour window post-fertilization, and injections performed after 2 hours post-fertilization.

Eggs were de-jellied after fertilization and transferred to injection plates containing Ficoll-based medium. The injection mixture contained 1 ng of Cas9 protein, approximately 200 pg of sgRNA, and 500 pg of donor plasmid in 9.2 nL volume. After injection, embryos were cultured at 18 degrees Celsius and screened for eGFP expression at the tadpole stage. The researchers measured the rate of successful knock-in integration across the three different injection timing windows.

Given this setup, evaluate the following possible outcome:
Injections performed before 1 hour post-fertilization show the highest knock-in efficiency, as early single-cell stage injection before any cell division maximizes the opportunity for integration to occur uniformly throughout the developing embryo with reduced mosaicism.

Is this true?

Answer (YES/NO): NO